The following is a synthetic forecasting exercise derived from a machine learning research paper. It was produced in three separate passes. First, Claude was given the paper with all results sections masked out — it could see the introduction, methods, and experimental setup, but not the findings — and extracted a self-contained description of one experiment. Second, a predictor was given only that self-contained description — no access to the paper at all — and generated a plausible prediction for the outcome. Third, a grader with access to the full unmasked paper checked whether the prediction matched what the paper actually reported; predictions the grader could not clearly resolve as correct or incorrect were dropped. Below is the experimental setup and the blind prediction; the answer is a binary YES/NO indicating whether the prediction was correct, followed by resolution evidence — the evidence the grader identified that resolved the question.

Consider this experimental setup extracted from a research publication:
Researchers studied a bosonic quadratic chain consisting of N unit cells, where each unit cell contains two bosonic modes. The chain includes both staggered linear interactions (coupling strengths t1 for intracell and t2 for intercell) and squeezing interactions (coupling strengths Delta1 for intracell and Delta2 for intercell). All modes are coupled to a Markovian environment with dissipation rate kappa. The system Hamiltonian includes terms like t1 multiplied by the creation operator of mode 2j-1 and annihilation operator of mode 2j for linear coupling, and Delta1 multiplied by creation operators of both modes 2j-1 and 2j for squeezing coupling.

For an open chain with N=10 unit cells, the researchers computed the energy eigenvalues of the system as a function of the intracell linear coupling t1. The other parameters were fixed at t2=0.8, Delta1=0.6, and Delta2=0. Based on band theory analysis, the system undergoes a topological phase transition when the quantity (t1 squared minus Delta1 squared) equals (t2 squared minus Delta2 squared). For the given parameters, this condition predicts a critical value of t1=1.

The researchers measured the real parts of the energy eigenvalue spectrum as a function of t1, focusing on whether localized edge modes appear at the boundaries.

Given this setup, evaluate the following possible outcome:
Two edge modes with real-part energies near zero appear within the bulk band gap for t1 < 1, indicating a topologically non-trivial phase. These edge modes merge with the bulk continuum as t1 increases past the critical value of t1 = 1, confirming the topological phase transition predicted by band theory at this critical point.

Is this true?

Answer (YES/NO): YES